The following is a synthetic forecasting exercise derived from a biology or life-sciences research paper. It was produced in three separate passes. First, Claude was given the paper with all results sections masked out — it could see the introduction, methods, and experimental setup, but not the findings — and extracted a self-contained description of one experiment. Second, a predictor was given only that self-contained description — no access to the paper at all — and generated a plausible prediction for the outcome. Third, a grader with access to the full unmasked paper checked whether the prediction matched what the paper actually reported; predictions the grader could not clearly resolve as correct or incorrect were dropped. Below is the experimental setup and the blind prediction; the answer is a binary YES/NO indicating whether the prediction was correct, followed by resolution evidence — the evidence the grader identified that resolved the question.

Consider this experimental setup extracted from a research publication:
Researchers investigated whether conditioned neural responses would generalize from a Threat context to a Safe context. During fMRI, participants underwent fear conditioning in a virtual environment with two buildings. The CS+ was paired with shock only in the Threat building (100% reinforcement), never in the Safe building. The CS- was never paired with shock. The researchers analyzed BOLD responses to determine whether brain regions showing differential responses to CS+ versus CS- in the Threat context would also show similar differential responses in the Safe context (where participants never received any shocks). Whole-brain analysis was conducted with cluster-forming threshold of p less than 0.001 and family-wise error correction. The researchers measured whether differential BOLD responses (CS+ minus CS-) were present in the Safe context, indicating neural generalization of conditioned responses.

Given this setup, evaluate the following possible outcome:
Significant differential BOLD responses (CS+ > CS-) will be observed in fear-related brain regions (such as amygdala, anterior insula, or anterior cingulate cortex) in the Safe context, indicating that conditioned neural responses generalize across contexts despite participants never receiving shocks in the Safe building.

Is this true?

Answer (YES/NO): YES